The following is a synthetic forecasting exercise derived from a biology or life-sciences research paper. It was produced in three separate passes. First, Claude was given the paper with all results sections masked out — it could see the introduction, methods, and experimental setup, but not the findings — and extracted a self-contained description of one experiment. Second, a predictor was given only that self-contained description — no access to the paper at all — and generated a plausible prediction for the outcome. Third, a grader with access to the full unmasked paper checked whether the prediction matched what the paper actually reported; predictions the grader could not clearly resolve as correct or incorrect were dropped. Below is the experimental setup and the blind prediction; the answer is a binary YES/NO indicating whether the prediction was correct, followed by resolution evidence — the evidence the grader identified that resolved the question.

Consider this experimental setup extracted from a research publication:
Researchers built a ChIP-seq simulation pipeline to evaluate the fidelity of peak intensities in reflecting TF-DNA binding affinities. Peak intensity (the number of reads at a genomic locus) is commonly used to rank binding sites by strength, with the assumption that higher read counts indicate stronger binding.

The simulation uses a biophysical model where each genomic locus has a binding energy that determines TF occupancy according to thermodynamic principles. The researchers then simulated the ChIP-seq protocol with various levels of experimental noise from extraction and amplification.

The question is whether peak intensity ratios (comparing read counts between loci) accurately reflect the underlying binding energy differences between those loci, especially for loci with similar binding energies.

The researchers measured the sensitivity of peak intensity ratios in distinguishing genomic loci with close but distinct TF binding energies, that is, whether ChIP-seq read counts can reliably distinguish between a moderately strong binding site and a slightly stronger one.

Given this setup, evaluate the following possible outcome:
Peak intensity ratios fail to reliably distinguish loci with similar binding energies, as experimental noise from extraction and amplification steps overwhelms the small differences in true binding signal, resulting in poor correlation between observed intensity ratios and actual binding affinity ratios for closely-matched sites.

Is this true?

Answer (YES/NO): NO